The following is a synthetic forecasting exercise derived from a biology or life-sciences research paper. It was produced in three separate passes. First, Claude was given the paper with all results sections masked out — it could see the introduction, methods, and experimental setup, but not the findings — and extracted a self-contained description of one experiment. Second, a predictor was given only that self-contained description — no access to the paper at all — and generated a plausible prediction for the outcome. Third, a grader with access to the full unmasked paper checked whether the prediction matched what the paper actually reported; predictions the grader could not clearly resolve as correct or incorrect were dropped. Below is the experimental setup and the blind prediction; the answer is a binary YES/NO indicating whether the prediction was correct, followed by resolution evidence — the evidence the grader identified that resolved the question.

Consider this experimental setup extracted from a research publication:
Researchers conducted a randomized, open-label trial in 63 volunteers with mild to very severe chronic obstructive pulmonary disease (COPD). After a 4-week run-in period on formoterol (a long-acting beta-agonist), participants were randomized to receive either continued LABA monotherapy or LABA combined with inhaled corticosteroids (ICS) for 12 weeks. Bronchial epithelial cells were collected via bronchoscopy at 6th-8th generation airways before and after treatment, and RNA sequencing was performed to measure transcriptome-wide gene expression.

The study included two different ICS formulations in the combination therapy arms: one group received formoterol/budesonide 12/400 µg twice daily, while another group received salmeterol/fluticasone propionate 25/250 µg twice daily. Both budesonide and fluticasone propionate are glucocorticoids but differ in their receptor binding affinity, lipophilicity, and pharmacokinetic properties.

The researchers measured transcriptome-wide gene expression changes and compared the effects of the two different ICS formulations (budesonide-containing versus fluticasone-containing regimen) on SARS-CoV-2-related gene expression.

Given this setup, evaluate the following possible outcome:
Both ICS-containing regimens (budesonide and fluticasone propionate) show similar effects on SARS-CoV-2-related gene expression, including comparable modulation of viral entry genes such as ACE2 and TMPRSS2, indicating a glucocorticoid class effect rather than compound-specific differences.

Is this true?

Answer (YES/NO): NO